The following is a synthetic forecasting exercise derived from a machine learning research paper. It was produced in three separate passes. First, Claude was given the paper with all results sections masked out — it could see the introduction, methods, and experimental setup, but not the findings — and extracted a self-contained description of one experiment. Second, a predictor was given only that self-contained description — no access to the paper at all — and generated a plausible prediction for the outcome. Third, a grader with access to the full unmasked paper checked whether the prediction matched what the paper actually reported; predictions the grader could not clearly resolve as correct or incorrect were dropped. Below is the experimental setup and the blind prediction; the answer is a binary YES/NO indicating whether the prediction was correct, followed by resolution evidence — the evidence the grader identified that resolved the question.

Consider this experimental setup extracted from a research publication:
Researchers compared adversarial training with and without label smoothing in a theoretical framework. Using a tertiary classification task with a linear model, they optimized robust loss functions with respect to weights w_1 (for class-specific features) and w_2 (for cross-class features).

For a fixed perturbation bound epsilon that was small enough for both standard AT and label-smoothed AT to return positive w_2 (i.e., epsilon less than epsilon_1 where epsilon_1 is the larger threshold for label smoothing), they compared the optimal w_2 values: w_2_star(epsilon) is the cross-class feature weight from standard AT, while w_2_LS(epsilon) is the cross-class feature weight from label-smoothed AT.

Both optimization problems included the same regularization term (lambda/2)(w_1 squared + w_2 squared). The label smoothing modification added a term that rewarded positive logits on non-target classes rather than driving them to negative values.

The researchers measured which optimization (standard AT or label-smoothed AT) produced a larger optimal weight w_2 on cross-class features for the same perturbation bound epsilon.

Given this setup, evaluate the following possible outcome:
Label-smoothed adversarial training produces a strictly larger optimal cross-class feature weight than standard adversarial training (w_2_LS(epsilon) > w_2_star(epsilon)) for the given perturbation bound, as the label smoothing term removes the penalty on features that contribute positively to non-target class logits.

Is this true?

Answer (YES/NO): YES